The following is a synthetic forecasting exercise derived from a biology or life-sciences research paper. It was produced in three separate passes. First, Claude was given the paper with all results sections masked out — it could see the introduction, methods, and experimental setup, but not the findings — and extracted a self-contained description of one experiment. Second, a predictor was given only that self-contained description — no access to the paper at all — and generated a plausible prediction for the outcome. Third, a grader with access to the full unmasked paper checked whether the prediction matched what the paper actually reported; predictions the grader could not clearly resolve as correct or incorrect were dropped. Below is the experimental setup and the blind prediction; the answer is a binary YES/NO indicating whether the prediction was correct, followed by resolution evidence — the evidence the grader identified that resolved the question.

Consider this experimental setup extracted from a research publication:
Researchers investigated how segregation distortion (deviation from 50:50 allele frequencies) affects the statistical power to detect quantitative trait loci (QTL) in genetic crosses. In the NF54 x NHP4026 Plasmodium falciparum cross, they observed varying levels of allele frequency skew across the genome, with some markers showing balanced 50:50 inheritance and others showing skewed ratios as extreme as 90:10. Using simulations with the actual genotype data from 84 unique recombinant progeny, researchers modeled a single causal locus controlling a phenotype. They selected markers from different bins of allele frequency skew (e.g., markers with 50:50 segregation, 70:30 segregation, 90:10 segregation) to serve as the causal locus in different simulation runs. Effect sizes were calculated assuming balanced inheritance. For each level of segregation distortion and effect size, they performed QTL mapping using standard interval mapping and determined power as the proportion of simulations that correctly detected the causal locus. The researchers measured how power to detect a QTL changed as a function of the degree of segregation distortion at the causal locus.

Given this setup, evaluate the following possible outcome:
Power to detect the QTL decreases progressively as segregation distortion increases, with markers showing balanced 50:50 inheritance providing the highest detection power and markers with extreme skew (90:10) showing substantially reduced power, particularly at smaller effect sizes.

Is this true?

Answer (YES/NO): NO